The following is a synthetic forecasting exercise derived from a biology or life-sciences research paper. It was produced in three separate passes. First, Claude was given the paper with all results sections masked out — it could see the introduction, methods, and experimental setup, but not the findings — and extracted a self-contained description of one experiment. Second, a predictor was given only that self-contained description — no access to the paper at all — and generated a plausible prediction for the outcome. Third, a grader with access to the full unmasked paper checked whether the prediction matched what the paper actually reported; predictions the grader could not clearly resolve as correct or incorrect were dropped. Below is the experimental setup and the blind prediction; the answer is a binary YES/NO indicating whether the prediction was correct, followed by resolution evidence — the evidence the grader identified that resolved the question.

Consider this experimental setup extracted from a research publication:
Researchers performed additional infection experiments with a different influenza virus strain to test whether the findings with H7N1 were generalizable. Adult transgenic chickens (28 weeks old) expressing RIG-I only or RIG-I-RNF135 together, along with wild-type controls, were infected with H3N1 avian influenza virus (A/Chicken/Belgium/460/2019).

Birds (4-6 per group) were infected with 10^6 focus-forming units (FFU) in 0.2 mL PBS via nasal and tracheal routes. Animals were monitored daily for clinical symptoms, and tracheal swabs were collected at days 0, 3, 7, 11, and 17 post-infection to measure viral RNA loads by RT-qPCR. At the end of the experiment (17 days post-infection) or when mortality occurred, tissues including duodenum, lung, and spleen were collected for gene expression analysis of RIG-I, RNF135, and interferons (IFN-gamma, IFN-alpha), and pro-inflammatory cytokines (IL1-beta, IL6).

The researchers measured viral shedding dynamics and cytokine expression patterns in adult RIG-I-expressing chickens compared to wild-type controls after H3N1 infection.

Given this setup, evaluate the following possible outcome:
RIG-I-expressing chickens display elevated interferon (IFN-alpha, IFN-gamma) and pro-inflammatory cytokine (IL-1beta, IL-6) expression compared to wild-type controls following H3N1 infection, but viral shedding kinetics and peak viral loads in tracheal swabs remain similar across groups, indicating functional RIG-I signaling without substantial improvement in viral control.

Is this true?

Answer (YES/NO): NO